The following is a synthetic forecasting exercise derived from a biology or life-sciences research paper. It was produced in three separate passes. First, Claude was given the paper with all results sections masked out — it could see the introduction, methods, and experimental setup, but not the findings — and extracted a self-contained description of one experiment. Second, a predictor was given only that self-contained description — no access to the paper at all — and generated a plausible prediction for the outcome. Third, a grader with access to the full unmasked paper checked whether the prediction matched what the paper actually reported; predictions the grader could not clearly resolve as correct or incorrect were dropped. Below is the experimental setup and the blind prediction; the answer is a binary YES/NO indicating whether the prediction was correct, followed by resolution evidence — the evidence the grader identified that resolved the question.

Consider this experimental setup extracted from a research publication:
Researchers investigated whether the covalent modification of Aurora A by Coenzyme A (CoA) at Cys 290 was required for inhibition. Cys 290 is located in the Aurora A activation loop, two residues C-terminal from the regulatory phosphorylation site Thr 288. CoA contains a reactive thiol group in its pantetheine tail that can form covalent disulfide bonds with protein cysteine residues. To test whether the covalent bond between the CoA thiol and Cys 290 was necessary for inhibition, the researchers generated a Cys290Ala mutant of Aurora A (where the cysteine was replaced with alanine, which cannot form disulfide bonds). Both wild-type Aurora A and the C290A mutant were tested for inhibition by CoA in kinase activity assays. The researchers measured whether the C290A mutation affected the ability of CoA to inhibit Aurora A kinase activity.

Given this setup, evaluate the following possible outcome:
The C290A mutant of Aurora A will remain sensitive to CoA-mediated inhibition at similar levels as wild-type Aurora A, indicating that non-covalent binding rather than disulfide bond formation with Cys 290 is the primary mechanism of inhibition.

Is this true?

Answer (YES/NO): NO